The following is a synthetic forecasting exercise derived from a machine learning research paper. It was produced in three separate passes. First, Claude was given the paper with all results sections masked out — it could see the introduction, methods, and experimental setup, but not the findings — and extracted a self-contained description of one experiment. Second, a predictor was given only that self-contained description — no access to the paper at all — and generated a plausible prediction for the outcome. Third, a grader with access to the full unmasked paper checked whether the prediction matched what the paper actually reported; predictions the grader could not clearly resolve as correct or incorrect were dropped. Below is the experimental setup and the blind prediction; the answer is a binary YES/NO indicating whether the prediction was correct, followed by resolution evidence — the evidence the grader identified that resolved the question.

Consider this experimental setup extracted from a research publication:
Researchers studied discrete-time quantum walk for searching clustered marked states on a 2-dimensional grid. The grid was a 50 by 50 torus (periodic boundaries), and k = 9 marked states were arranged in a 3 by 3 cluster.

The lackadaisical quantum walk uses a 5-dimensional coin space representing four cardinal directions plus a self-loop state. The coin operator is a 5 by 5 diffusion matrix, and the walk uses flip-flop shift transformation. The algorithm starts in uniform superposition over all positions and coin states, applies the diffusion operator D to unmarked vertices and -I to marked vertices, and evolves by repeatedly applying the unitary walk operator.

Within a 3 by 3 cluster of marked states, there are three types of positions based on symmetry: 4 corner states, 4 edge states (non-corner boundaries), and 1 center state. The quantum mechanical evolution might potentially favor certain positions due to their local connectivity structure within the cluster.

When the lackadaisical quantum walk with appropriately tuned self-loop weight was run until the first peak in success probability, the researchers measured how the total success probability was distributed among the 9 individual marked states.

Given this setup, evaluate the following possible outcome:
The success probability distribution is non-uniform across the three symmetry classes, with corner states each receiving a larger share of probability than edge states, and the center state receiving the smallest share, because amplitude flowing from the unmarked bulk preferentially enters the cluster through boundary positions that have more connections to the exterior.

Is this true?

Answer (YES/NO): NO